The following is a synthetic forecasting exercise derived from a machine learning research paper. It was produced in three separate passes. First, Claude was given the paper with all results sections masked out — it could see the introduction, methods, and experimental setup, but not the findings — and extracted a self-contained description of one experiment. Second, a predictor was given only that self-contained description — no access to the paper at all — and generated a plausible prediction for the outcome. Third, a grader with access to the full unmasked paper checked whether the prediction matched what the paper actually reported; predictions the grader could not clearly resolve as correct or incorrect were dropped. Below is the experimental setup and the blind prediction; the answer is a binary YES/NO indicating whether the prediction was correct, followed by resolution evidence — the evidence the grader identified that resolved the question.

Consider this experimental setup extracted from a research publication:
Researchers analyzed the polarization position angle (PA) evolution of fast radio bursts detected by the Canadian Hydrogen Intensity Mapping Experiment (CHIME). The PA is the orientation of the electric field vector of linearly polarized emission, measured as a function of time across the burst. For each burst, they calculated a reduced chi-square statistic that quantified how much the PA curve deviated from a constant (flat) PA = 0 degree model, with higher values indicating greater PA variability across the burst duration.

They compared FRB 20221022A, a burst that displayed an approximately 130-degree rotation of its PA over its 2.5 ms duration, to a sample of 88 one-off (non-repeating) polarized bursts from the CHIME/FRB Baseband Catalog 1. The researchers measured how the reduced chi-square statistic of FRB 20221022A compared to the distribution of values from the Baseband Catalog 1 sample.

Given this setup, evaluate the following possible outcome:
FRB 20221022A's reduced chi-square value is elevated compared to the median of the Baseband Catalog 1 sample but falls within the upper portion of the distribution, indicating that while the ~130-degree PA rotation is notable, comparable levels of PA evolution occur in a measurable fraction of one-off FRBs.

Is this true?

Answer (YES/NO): NO